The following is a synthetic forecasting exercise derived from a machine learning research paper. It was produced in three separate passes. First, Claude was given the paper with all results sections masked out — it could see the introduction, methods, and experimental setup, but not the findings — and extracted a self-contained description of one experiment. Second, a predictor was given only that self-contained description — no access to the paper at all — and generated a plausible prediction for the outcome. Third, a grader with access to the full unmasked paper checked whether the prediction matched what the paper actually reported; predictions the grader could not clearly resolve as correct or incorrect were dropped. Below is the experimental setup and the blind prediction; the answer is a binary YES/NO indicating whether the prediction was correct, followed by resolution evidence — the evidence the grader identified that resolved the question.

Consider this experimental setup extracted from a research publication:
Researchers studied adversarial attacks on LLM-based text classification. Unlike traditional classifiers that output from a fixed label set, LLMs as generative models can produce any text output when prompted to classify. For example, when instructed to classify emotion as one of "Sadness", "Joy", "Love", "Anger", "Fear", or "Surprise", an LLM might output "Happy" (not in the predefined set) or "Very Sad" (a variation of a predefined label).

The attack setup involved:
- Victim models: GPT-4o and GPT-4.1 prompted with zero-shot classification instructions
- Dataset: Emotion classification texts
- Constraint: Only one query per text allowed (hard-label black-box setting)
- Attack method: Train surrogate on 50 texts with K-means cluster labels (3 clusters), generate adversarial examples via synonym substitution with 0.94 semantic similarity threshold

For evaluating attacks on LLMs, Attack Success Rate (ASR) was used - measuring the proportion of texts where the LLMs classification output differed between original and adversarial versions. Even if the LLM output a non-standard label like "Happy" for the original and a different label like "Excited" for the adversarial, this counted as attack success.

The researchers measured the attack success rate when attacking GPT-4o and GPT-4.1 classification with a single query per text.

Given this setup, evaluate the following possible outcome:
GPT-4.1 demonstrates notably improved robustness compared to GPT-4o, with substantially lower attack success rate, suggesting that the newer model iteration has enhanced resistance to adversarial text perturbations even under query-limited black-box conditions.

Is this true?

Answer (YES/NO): NO